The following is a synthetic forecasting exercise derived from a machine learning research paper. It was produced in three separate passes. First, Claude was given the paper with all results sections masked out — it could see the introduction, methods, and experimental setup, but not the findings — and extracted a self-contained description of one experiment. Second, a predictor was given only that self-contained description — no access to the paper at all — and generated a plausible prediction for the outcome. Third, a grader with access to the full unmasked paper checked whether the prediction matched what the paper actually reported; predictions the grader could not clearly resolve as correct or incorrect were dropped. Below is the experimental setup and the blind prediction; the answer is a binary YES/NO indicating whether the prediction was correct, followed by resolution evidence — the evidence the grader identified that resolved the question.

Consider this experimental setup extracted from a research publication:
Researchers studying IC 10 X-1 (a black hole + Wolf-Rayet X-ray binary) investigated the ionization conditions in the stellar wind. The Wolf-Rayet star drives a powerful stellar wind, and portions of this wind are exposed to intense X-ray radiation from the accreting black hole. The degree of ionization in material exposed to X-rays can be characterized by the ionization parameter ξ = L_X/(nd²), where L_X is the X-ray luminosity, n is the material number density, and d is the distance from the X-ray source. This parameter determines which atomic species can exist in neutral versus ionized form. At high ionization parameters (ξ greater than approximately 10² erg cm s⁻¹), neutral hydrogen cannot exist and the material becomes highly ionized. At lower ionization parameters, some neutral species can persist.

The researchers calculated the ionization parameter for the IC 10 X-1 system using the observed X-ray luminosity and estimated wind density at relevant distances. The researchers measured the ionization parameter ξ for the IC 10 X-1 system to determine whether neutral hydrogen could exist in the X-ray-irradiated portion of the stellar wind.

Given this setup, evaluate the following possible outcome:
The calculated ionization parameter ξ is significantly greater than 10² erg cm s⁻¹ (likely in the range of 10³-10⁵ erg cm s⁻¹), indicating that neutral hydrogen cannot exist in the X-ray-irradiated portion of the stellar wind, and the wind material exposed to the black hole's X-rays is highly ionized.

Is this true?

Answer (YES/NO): YES